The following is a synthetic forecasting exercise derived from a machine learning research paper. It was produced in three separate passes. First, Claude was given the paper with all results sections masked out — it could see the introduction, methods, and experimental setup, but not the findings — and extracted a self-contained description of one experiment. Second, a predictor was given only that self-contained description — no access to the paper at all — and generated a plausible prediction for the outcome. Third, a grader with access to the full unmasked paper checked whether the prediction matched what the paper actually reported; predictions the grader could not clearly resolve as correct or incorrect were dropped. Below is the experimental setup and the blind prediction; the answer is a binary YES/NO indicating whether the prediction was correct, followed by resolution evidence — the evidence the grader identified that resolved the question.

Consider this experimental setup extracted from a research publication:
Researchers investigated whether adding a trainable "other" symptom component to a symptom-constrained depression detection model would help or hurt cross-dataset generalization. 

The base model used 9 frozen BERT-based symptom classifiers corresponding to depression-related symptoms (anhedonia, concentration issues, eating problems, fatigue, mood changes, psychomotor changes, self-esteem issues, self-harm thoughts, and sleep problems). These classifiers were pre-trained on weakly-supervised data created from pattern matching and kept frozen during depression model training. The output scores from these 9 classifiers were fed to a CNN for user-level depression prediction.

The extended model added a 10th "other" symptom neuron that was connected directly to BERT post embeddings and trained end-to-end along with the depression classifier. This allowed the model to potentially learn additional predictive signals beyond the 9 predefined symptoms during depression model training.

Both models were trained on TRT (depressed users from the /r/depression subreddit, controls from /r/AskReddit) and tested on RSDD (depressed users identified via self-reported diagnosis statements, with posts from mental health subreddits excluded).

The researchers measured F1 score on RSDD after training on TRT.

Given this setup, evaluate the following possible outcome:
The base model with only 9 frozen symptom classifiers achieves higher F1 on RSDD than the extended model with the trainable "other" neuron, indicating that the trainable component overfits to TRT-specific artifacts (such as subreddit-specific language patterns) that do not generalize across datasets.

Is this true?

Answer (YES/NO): YES